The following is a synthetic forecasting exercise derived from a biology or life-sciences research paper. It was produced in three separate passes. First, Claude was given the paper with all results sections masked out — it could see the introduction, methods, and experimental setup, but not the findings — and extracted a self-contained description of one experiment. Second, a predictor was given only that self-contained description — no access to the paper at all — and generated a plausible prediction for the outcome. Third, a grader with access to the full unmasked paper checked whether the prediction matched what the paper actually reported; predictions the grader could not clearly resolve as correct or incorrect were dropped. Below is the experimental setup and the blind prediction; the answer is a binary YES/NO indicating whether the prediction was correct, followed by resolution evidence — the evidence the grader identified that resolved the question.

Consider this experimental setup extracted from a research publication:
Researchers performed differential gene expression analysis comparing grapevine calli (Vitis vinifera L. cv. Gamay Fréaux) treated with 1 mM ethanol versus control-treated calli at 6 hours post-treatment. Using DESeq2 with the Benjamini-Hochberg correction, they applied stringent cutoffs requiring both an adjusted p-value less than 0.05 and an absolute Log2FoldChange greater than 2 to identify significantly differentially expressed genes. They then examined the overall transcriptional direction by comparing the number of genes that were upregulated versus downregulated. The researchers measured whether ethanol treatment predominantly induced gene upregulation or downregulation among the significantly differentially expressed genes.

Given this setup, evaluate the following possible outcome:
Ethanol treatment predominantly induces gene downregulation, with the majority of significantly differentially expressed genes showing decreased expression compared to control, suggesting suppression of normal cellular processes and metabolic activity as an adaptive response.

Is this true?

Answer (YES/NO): YES